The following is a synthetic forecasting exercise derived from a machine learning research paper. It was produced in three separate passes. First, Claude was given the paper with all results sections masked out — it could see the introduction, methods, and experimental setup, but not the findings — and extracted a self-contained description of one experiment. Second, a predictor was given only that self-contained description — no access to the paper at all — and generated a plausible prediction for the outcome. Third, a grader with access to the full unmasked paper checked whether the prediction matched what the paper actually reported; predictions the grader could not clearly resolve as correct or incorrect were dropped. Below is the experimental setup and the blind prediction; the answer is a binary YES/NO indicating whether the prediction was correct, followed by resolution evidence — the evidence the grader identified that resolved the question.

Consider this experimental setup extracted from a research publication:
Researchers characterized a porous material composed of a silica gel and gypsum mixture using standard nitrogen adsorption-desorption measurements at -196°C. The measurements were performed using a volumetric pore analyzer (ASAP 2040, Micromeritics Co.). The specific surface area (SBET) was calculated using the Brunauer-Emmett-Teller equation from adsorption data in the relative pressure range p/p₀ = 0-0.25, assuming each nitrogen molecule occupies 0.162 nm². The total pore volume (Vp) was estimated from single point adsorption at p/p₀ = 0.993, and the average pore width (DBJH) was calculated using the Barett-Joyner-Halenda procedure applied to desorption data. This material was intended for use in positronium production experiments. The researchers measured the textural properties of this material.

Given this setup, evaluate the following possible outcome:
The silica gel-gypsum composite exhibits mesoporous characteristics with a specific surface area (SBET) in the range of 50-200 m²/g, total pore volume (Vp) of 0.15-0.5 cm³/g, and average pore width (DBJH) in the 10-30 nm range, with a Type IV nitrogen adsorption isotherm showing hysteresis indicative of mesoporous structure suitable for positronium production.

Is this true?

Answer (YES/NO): NO